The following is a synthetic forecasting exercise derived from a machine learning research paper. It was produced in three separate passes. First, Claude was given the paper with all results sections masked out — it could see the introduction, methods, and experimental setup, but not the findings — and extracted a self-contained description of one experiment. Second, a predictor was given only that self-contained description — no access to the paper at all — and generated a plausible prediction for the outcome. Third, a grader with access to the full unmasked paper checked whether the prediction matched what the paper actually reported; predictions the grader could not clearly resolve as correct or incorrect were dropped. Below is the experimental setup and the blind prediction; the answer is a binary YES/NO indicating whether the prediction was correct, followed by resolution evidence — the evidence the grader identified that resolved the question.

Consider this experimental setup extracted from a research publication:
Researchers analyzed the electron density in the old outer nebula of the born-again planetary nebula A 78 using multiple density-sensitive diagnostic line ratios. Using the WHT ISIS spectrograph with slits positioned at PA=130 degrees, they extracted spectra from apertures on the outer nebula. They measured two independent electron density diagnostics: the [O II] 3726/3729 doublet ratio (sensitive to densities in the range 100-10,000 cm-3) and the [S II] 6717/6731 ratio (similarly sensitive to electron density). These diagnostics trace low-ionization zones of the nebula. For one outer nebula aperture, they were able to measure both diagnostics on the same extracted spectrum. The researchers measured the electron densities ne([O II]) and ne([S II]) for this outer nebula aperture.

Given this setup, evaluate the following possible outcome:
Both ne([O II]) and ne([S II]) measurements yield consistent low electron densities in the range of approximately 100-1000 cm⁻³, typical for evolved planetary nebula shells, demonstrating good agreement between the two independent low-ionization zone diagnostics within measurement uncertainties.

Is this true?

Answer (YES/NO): NO